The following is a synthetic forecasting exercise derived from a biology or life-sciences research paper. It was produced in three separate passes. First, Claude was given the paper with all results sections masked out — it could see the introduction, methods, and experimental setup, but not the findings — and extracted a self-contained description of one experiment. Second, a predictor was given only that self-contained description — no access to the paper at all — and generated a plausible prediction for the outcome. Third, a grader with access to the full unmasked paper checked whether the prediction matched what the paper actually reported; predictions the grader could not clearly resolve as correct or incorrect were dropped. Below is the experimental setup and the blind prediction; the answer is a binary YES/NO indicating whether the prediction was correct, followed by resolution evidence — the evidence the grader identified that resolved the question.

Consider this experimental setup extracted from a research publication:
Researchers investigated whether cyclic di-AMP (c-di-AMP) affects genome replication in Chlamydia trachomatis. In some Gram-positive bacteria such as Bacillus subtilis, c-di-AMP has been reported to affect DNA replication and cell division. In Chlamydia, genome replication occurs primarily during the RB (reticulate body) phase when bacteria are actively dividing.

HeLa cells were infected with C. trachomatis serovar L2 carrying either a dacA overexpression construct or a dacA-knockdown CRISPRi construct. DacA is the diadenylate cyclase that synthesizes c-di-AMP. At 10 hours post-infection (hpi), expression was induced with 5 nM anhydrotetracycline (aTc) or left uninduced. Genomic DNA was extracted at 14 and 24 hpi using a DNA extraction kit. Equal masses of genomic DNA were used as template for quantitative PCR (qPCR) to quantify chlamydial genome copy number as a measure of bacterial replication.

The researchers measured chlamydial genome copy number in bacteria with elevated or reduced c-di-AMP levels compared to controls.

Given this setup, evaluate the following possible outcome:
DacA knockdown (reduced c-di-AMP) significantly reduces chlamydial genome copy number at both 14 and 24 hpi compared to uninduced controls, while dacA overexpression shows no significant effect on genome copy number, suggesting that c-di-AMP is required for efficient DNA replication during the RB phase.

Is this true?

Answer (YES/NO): NO